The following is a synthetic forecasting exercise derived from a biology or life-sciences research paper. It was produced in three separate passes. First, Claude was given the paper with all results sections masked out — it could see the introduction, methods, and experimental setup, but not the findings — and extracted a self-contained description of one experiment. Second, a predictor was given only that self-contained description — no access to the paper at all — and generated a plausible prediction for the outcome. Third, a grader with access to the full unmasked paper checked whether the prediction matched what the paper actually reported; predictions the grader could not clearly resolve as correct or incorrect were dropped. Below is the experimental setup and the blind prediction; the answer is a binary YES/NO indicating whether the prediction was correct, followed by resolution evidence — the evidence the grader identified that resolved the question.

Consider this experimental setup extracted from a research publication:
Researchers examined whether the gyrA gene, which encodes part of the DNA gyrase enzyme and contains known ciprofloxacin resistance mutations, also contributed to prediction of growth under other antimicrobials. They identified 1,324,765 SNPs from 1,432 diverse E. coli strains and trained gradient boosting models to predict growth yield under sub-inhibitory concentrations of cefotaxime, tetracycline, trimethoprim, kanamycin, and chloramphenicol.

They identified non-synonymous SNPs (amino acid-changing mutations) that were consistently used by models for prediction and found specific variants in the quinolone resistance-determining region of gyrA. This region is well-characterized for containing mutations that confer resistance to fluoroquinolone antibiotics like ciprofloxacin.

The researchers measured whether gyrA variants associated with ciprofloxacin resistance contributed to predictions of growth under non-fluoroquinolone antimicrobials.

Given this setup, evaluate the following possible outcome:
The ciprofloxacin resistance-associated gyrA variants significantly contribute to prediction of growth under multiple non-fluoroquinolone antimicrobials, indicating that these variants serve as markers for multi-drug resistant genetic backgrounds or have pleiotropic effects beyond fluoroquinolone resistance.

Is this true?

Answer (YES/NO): YES